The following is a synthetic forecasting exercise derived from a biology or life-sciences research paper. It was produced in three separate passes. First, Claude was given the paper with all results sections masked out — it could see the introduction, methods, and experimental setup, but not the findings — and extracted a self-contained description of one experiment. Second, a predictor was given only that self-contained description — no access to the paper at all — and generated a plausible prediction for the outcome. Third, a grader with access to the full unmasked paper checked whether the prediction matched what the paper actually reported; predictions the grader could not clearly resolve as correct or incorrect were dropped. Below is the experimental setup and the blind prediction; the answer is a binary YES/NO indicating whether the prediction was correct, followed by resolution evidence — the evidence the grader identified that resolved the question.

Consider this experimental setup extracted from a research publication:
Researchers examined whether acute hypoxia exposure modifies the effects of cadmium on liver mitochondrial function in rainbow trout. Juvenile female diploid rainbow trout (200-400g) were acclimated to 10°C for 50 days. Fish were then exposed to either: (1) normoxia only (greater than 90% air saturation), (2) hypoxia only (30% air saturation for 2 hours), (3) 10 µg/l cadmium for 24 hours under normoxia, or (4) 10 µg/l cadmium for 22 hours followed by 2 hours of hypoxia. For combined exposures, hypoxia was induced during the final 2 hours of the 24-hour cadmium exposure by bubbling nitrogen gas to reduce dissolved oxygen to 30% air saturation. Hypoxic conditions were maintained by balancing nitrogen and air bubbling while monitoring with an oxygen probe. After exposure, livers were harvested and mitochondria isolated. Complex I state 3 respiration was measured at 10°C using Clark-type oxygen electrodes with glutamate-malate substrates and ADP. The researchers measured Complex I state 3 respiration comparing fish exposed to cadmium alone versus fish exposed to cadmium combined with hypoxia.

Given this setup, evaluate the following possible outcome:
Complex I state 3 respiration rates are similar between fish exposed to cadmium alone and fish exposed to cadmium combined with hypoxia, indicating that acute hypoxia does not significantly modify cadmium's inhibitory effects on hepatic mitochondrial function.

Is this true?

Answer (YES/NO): NO